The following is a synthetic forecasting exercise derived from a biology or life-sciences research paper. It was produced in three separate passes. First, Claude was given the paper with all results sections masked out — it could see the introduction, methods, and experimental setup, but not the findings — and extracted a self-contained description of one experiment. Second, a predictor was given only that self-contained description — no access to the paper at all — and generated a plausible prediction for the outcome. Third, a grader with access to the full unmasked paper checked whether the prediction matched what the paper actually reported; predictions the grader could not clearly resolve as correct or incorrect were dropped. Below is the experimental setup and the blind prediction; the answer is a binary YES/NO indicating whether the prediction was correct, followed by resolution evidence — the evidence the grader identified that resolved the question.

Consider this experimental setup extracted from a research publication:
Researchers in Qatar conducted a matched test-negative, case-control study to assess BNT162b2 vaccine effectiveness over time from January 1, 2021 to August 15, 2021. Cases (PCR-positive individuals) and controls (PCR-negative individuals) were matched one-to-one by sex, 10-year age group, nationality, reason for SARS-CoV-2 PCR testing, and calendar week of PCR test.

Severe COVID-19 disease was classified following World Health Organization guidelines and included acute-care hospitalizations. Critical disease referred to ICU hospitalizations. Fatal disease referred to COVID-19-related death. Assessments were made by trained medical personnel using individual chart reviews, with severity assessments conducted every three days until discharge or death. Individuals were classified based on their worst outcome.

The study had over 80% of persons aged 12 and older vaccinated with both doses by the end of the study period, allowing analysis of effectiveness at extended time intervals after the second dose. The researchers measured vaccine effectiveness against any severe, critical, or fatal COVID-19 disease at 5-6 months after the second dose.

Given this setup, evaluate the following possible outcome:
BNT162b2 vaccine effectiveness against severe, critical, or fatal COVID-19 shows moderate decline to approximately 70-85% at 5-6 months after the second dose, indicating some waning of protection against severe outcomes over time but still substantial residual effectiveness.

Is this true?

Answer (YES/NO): NO